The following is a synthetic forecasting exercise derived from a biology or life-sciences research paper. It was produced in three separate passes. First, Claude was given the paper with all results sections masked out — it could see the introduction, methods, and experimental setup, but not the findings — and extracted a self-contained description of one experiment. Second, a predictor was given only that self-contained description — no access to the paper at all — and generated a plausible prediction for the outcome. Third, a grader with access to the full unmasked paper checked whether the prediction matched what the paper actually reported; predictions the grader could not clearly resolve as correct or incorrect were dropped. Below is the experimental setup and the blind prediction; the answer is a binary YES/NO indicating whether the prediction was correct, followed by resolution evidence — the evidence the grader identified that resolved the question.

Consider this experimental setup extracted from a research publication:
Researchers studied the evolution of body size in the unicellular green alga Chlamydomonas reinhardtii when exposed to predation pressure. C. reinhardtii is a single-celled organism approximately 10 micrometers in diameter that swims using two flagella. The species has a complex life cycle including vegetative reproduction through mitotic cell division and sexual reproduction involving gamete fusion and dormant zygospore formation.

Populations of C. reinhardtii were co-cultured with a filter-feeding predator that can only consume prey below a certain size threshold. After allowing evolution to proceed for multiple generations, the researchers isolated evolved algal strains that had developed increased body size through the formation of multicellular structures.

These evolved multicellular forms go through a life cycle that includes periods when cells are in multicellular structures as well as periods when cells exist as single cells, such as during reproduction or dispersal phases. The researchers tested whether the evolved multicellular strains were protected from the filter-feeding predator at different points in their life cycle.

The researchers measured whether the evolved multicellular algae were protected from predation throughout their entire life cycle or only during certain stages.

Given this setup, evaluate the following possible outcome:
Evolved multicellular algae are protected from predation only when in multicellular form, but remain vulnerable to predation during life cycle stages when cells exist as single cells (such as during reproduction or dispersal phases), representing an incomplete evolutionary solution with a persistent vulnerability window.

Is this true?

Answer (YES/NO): YES